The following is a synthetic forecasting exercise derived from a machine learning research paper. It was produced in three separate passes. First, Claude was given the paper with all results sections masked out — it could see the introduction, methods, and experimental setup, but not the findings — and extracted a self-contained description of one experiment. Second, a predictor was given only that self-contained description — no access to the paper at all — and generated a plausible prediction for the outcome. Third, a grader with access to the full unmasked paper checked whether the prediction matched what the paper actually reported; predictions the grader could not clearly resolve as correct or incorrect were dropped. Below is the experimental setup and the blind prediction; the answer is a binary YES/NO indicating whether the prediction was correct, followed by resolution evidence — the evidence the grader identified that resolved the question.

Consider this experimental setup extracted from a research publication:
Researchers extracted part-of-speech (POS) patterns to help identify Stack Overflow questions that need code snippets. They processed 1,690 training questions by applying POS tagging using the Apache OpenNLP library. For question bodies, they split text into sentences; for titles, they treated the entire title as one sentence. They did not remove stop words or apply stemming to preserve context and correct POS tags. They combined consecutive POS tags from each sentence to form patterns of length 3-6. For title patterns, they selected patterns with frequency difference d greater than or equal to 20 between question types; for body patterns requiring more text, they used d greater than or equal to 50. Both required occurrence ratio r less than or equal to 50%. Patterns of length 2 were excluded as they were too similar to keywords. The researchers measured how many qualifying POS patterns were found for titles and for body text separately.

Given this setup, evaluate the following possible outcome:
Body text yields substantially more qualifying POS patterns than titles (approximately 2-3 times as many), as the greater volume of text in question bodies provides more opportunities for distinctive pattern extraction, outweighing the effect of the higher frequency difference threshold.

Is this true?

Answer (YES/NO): YES